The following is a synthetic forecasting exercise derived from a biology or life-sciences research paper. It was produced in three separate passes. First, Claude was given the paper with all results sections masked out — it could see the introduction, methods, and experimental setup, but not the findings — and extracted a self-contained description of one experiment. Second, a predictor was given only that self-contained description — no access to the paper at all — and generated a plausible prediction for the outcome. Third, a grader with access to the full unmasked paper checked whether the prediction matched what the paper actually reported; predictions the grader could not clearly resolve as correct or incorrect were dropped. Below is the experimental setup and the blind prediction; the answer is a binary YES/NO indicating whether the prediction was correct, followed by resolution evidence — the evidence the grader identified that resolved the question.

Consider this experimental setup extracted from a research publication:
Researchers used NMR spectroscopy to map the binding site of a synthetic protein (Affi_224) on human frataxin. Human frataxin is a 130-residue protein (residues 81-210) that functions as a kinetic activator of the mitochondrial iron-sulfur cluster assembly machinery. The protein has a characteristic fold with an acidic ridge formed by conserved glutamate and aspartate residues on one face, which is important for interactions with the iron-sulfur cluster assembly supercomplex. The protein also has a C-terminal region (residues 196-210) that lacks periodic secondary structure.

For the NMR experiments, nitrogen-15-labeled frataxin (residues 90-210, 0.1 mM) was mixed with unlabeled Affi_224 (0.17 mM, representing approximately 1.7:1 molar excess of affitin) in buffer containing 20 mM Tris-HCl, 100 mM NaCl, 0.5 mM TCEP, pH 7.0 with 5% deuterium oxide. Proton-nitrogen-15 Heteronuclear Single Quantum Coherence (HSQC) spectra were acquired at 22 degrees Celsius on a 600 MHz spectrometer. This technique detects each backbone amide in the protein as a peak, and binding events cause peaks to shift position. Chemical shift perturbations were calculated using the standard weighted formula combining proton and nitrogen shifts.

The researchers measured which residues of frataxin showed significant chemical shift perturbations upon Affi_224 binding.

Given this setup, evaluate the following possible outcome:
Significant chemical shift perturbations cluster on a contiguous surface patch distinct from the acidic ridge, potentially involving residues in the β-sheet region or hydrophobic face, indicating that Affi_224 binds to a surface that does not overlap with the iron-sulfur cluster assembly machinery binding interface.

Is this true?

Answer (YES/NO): NO